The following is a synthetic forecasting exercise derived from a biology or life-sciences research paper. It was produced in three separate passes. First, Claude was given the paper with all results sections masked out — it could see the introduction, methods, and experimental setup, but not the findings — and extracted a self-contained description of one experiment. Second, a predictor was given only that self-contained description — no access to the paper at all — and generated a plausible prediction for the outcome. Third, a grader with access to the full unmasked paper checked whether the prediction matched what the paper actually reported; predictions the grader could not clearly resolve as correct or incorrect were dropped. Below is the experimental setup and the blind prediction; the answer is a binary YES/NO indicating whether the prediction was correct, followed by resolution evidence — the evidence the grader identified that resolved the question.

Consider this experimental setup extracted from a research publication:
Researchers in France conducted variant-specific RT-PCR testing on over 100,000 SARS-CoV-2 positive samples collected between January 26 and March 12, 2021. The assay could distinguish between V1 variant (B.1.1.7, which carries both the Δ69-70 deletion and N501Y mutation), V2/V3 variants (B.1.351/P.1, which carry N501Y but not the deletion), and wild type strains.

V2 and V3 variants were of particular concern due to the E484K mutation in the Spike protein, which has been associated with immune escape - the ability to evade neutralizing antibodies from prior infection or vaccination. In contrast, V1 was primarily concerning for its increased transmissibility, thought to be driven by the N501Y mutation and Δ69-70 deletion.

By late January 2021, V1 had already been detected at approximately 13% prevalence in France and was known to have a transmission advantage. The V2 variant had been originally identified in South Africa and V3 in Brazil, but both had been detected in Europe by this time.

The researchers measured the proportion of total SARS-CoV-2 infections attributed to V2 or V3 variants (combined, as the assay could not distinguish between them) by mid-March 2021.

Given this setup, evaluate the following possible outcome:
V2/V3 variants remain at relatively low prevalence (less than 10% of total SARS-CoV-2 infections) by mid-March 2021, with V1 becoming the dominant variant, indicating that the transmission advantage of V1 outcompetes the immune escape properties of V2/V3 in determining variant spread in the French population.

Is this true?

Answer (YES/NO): YES